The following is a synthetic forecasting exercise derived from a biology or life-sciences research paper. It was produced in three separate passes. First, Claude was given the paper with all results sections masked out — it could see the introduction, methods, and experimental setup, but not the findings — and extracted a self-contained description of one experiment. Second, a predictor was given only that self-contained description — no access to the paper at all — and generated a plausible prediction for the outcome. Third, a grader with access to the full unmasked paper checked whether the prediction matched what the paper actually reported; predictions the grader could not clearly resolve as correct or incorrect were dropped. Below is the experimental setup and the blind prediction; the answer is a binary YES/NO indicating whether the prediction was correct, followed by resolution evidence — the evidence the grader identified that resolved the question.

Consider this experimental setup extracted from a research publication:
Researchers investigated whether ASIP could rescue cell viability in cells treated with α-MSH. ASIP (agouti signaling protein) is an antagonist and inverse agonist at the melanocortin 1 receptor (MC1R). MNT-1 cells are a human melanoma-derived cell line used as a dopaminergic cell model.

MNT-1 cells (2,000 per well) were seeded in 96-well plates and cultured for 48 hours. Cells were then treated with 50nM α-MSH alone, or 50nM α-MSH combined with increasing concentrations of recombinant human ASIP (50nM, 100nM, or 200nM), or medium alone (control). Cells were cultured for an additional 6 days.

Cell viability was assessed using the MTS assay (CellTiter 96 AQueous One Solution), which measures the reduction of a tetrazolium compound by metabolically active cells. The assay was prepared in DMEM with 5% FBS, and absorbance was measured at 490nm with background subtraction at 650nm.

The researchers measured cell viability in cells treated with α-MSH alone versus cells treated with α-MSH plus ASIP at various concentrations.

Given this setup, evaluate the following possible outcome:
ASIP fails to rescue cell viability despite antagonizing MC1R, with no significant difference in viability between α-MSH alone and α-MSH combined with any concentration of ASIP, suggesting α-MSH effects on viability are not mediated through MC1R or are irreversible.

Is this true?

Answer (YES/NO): NO